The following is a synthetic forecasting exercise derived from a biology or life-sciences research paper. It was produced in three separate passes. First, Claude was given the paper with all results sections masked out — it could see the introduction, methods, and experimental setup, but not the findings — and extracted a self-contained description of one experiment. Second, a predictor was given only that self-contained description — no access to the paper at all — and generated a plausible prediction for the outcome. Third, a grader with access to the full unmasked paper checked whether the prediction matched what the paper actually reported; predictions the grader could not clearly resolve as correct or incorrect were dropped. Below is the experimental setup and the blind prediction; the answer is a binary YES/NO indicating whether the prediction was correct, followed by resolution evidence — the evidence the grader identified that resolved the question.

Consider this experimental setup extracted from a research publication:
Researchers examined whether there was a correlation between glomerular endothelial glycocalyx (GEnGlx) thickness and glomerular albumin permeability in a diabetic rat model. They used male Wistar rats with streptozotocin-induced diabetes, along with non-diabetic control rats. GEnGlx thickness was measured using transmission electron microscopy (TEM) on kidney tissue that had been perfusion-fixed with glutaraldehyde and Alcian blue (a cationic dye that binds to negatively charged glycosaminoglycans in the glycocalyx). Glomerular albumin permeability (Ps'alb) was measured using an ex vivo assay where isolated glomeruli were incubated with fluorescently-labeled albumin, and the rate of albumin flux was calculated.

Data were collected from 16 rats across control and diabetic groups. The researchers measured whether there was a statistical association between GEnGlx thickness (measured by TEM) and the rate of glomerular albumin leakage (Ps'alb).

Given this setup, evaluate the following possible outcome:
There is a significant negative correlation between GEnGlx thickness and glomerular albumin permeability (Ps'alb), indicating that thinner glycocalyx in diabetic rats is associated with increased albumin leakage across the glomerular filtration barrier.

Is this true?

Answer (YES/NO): NO